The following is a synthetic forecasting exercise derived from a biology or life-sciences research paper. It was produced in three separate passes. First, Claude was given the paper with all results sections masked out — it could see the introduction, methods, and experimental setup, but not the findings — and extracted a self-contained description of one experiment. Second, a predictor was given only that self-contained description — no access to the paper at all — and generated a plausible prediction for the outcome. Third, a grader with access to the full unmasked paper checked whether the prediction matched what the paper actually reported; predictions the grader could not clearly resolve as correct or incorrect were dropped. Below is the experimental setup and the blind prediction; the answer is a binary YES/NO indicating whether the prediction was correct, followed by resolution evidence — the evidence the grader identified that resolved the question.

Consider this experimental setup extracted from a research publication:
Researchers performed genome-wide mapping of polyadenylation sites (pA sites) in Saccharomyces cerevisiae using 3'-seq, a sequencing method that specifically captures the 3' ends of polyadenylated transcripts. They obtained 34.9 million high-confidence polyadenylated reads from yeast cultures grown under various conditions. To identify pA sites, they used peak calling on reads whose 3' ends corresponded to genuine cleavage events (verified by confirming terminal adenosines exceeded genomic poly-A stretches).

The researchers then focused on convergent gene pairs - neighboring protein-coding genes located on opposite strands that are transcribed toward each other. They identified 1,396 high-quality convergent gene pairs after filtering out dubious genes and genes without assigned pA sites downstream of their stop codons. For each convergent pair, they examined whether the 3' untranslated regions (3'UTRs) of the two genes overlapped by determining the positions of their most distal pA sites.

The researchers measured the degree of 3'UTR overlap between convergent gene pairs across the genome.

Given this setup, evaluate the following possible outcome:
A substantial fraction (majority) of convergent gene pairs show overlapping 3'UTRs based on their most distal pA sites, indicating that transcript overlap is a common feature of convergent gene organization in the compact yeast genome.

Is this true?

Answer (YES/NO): YES